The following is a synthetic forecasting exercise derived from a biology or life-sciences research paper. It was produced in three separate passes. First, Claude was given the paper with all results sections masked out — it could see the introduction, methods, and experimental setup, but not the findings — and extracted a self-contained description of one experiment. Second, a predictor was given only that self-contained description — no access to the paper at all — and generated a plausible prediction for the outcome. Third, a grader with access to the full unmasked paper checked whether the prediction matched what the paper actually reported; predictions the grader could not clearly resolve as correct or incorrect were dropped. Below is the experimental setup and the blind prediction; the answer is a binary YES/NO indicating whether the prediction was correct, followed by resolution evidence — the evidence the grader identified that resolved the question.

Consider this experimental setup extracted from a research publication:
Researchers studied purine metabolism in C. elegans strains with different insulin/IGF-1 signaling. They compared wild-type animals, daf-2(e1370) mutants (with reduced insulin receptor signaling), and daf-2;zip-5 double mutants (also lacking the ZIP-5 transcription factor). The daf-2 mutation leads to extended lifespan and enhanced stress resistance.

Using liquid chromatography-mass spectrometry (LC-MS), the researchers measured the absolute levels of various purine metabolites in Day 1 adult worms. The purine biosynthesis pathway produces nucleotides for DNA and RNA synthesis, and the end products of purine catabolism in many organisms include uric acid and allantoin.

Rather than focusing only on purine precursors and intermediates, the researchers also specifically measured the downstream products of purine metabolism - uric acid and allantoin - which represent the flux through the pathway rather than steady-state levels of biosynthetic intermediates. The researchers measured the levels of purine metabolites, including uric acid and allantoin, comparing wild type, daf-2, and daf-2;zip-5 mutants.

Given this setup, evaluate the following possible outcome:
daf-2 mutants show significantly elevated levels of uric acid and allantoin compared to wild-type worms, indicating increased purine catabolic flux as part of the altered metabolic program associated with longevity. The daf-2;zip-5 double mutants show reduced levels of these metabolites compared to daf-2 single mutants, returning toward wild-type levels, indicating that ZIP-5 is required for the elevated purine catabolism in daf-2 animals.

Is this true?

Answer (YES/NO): YES